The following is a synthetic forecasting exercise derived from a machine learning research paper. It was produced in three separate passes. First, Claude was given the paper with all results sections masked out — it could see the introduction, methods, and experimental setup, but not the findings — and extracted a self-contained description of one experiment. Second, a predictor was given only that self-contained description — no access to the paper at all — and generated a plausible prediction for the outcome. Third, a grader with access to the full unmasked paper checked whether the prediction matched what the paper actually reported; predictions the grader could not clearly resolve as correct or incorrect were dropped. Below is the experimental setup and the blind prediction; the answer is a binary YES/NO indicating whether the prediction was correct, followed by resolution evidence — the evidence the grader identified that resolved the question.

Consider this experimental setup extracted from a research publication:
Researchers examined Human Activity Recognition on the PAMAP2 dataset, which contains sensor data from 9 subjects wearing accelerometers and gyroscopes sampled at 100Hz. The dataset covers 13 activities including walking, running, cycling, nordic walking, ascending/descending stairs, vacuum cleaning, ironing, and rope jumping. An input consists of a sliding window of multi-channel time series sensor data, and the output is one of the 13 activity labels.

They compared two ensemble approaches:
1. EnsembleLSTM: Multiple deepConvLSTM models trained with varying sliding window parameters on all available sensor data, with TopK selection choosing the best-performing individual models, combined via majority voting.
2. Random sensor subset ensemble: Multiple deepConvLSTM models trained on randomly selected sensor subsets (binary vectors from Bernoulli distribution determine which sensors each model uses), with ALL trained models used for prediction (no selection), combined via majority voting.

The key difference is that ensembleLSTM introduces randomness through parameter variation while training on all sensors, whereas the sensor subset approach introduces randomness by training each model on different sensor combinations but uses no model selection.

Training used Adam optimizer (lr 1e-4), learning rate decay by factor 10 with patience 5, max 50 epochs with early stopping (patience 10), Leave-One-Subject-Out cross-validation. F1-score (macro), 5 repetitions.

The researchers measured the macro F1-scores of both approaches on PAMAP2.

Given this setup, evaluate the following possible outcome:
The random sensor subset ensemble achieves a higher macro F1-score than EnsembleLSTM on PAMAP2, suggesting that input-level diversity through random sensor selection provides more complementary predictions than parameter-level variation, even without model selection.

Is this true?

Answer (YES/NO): NO